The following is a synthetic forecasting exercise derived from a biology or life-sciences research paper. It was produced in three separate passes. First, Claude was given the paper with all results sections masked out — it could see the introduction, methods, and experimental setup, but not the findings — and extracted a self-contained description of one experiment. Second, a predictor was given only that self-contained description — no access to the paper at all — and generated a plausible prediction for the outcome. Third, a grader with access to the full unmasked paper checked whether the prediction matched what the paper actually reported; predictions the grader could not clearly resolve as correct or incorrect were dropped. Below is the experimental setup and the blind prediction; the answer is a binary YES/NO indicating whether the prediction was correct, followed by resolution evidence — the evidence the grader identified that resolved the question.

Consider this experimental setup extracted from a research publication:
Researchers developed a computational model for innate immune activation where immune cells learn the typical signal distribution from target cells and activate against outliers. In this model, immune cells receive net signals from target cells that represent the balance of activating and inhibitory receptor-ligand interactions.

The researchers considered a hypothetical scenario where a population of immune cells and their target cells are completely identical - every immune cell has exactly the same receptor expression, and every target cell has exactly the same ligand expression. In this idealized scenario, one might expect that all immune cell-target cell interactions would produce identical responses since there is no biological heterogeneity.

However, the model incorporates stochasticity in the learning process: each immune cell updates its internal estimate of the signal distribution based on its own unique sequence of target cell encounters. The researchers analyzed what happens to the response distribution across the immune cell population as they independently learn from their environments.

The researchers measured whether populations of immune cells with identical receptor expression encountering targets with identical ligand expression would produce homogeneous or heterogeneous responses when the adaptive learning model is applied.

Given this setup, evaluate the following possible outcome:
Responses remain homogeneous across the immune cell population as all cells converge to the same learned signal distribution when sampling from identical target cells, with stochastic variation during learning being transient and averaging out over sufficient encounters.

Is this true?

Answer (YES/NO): NO